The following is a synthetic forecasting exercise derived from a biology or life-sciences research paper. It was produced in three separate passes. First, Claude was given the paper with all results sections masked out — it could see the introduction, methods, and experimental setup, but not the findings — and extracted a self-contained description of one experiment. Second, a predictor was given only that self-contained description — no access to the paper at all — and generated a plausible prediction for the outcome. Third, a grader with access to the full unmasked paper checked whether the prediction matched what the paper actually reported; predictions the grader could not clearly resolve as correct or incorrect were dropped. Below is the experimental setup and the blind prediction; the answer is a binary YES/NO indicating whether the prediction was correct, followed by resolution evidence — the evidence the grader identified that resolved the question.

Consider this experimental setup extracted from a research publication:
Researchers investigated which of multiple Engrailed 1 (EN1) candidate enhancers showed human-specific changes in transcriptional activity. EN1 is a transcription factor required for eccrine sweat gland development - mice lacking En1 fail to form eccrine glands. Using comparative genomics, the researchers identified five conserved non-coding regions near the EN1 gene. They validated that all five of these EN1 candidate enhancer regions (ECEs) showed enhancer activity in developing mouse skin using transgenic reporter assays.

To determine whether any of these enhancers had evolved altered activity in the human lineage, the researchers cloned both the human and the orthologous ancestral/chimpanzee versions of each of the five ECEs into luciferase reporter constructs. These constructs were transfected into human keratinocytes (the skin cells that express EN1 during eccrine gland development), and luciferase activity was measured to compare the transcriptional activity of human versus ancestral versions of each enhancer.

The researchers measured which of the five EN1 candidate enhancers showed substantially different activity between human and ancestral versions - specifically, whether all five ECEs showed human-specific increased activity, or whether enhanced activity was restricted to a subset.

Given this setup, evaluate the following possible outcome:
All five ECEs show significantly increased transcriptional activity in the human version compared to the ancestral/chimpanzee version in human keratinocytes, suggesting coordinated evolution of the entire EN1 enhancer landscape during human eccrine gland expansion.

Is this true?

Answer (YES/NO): NO